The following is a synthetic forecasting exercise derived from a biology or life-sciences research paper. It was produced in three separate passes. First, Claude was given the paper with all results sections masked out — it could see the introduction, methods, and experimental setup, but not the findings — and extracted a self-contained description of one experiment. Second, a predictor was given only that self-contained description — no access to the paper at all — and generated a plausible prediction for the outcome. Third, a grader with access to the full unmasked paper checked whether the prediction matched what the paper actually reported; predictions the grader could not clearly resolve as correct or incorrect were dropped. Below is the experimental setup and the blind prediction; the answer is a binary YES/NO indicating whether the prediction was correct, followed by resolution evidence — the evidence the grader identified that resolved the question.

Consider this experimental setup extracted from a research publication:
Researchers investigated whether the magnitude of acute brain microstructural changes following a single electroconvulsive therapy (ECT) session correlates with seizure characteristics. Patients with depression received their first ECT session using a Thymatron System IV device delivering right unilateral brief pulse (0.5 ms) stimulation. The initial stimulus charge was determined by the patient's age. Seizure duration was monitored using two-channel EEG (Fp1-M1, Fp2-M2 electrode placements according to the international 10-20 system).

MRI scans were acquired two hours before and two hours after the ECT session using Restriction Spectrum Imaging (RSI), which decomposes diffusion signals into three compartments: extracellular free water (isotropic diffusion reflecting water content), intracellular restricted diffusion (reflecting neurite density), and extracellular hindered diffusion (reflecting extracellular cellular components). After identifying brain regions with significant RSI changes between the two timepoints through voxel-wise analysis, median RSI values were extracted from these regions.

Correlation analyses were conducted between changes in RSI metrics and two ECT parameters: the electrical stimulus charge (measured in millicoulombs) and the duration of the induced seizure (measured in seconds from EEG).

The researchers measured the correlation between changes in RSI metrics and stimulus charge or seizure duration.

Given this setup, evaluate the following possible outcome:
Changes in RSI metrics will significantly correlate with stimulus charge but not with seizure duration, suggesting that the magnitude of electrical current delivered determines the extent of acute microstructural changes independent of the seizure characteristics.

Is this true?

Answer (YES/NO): NO